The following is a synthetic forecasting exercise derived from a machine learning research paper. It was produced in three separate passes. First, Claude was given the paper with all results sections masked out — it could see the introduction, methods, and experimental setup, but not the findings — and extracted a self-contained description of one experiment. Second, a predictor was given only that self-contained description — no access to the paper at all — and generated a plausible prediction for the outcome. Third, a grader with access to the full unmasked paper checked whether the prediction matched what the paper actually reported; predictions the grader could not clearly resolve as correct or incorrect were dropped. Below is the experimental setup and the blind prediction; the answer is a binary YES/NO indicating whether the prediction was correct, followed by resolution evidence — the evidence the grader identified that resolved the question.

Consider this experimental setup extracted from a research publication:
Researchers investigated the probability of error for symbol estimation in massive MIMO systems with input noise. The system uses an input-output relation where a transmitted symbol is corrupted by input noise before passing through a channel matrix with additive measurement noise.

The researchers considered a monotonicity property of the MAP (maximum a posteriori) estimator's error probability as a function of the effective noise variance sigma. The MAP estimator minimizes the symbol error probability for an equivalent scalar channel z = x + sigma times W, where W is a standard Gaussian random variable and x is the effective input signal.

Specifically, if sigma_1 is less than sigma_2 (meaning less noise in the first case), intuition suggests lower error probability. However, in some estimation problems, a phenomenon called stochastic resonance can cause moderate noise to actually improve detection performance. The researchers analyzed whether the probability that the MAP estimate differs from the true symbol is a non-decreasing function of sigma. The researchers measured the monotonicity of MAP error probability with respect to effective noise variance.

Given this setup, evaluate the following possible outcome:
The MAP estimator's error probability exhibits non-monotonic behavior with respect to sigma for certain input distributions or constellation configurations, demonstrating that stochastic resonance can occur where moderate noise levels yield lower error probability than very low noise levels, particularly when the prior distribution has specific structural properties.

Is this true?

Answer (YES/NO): NO